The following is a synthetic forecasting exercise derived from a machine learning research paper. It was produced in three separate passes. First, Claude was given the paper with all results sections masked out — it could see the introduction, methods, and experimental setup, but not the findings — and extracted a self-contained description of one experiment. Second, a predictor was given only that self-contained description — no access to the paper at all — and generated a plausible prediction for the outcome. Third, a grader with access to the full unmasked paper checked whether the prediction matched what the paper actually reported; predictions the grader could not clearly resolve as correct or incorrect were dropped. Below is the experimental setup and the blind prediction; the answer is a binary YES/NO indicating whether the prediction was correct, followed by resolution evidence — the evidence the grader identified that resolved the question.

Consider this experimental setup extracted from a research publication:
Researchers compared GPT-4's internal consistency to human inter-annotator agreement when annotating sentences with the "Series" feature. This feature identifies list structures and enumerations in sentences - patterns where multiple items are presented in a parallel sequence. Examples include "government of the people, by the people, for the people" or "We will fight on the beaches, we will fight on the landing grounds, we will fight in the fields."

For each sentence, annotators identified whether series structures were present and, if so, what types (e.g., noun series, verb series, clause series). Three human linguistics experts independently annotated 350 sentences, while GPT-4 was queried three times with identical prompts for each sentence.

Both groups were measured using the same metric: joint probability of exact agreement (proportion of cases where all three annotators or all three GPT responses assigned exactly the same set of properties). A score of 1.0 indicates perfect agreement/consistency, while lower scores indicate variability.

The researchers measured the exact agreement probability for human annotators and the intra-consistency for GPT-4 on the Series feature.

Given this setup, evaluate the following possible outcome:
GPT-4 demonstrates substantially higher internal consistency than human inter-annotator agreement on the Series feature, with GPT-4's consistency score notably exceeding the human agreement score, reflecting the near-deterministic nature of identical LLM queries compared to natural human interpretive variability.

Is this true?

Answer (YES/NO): YES